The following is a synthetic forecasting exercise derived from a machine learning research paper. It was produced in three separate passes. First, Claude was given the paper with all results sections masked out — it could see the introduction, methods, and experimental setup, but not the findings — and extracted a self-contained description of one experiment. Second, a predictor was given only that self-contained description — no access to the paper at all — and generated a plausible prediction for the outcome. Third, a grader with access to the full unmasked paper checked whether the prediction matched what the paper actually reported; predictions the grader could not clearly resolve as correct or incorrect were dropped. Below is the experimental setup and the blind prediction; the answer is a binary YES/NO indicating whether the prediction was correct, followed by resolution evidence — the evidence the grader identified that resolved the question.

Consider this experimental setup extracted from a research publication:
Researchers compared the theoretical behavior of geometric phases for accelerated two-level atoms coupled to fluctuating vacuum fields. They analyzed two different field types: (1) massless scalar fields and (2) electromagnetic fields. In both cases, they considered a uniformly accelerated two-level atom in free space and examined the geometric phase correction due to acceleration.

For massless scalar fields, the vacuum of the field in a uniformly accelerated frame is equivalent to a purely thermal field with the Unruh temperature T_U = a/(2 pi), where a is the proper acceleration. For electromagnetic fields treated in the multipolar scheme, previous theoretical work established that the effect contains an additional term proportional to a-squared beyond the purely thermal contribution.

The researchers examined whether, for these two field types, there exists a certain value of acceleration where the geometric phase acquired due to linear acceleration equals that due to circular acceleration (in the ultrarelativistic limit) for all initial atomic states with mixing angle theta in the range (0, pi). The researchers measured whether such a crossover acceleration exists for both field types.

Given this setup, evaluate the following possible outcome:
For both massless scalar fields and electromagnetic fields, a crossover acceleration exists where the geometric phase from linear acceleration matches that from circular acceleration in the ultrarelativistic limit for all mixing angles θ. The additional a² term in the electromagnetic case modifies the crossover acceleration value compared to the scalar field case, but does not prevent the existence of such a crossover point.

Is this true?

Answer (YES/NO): NO